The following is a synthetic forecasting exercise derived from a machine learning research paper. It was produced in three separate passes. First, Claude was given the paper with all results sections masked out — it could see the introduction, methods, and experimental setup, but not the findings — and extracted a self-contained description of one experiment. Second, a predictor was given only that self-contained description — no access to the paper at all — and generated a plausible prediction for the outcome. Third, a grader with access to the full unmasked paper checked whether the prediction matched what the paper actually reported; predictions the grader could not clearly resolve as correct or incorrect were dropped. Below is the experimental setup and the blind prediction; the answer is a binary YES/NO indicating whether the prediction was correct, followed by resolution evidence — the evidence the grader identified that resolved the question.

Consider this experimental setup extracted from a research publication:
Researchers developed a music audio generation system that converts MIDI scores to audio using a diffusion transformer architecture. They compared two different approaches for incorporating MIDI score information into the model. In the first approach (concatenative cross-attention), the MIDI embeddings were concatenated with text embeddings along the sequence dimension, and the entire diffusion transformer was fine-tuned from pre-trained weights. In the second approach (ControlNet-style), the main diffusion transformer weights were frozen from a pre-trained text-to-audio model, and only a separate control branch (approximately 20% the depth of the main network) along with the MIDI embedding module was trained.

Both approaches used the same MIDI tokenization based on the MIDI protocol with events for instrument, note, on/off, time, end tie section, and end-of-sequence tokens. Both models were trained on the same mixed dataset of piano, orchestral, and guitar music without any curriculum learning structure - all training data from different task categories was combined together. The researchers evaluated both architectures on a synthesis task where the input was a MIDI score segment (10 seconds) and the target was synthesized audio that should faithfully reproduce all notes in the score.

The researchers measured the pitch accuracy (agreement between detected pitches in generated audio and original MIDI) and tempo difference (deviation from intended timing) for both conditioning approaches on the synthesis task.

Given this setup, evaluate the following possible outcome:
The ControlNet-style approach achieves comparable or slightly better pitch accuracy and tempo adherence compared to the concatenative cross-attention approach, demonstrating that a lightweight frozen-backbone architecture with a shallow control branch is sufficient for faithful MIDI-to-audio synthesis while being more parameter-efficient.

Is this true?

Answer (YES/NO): NO